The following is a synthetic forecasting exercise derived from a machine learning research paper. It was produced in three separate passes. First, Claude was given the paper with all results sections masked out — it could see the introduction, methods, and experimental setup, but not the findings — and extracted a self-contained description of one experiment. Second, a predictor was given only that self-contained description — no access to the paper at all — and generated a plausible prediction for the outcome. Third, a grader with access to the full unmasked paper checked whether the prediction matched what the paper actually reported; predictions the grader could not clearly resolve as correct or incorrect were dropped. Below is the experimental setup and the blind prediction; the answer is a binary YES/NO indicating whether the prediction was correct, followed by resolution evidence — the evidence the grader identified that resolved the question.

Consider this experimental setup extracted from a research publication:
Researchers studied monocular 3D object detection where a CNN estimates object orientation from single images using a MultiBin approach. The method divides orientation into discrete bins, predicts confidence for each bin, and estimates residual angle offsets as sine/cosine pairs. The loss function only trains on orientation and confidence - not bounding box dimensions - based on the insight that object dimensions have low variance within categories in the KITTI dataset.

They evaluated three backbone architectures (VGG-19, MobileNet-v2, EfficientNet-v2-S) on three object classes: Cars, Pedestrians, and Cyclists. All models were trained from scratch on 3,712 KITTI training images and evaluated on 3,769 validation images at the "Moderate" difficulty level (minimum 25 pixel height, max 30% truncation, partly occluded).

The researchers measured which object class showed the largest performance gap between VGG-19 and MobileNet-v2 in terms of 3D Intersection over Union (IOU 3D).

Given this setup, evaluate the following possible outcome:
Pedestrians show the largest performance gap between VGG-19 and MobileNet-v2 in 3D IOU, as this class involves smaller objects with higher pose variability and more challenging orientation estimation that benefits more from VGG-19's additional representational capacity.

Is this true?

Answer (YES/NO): NO